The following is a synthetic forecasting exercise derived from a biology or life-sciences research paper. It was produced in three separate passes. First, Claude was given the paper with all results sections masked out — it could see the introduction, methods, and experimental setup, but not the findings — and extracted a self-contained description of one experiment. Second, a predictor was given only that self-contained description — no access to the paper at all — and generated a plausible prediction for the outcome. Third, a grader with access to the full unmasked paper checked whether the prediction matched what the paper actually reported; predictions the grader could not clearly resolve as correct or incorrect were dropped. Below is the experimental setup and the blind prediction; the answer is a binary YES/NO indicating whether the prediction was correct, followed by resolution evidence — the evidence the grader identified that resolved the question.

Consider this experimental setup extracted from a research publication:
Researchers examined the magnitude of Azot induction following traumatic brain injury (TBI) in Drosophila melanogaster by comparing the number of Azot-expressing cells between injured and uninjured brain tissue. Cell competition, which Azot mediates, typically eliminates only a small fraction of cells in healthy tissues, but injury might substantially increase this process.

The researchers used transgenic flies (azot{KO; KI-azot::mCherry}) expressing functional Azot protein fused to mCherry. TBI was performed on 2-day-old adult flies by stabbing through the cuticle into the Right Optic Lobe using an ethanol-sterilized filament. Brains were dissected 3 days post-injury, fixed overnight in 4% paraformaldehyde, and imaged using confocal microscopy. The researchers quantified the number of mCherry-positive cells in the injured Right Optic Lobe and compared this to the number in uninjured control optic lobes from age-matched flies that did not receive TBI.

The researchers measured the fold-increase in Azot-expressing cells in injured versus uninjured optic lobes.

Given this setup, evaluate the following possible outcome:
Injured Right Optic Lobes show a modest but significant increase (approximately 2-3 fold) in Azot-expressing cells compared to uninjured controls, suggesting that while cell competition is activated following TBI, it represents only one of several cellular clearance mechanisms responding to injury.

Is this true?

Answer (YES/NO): NO